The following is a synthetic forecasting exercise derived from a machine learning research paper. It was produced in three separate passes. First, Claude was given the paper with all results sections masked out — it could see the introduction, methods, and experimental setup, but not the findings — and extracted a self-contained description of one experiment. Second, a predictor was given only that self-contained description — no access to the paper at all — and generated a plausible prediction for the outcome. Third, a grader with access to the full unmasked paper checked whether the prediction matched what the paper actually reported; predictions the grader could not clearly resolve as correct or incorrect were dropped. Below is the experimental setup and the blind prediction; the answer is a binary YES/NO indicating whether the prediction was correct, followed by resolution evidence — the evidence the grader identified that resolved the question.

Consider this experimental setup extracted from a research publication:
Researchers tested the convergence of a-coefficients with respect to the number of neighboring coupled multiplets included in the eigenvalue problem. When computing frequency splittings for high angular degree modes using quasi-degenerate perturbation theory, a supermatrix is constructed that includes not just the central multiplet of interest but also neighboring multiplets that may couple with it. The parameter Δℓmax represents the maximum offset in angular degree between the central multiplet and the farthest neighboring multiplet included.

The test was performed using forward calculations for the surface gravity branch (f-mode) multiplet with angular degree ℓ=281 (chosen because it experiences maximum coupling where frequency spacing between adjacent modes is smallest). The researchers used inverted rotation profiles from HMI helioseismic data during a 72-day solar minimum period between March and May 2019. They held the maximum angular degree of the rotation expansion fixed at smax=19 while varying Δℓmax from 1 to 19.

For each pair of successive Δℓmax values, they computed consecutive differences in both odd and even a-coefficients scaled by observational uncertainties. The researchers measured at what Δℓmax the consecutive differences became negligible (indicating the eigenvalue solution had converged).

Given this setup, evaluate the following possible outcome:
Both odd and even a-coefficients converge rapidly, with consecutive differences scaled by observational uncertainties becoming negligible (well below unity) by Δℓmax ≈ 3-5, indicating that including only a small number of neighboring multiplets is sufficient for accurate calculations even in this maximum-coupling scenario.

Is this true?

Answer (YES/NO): NO